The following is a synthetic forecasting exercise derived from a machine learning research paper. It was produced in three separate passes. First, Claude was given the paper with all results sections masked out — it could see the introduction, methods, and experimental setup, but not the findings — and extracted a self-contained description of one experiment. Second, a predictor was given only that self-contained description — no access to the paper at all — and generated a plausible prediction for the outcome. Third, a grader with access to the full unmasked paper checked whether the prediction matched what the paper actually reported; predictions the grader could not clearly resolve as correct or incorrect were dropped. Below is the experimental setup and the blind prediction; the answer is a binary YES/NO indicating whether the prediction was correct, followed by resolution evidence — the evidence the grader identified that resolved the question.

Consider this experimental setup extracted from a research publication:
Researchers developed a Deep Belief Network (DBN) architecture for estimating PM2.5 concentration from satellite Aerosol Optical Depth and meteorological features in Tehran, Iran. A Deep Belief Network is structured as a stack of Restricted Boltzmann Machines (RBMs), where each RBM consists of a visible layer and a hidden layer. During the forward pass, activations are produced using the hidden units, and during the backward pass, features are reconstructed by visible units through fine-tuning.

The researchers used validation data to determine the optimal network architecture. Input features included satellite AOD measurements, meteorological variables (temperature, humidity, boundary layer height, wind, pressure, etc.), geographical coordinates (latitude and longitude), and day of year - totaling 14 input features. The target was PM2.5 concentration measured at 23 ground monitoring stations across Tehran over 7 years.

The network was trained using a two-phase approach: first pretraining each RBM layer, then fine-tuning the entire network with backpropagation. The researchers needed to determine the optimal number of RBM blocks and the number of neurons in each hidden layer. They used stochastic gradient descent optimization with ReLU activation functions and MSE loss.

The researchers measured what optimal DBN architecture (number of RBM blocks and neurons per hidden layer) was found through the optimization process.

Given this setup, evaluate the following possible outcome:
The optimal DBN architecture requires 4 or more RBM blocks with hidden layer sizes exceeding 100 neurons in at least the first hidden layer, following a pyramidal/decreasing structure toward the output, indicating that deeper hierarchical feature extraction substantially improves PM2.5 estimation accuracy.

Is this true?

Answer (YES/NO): NO